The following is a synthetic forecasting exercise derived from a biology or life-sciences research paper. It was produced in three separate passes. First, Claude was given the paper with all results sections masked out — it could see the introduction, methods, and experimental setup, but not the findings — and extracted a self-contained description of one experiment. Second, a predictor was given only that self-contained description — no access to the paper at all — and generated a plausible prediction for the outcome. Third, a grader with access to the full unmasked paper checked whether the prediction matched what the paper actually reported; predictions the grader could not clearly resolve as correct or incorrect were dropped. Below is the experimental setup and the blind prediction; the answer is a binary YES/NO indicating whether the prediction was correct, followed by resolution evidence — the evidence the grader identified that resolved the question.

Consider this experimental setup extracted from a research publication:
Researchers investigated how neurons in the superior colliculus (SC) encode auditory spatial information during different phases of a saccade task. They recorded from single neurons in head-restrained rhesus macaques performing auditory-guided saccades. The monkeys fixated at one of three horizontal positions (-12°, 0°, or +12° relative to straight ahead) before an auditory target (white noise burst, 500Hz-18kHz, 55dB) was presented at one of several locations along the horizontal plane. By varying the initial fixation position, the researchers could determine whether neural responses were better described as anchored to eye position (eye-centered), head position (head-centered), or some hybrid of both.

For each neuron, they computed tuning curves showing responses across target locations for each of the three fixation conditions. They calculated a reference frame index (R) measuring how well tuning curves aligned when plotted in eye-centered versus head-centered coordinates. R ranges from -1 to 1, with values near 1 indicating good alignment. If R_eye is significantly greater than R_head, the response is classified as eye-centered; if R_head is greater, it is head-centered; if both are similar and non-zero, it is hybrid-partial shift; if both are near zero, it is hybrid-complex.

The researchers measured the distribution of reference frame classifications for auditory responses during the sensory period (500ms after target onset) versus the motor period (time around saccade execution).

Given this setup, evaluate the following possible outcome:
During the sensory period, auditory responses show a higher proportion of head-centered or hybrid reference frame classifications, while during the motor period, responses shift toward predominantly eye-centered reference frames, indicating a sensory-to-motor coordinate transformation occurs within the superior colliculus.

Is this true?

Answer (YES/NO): YES